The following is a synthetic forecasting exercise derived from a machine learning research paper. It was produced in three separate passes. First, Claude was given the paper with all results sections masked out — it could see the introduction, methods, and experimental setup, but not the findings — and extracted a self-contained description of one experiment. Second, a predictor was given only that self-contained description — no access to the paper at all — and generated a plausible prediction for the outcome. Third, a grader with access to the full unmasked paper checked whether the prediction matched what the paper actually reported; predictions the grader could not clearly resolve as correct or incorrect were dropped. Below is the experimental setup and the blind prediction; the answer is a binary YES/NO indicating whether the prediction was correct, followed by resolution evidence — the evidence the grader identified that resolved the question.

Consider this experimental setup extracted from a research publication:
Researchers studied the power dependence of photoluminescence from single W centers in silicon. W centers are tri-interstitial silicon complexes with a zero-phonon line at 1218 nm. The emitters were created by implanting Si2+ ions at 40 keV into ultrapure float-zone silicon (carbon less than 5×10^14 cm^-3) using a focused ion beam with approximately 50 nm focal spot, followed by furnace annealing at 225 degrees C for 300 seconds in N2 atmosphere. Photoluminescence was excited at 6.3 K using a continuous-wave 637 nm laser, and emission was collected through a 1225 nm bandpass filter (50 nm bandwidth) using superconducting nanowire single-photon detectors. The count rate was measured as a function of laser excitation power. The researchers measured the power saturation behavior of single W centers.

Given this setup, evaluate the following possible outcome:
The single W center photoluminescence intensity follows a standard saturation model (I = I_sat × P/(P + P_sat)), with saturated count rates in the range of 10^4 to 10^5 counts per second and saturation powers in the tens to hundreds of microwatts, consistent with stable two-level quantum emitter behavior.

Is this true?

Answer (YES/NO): NO